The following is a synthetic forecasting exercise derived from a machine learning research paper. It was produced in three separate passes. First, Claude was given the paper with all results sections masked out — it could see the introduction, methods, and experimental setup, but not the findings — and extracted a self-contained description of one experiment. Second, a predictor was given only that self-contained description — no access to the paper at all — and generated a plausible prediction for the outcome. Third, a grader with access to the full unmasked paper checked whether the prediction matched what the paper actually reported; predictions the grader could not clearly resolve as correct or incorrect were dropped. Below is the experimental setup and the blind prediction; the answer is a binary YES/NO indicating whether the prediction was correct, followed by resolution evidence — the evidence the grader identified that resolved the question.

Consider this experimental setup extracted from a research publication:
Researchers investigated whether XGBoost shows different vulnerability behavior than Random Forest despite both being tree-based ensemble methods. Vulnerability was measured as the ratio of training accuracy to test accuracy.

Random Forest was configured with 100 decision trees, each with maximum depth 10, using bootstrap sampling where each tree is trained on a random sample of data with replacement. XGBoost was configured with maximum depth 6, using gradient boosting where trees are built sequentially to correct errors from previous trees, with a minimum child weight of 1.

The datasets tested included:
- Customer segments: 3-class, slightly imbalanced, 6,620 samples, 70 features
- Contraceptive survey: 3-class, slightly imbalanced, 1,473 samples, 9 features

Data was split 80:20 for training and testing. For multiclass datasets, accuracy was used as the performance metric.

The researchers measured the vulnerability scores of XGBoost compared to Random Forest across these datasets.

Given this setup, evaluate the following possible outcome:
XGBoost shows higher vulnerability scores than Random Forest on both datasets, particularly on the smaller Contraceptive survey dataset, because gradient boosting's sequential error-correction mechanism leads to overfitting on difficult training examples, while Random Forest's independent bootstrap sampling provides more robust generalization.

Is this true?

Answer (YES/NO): NO